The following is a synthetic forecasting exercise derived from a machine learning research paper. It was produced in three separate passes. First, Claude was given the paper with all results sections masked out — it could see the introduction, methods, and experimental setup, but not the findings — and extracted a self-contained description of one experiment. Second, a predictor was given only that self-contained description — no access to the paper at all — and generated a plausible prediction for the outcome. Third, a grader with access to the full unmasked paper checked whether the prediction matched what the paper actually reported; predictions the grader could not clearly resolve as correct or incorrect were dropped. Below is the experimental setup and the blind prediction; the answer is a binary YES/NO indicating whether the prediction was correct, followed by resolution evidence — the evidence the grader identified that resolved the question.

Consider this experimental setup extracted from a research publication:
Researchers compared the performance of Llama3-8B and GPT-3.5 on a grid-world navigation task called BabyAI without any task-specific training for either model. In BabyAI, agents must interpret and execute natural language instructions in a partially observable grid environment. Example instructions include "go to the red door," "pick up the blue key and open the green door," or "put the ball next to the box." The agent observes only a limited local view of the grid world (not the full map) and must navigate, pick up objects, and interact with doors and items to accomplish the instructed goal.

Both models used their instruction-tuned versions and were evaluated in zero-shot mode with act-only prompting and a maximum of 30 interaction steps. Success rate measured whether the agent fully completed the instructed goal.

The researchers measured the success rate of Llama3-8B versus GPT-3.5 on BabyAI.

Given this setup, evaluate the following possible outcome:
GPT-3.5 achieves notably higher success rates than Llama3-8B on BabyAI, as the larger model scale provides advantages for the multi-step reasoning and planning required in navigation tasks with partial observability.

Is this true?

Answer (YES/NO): YES